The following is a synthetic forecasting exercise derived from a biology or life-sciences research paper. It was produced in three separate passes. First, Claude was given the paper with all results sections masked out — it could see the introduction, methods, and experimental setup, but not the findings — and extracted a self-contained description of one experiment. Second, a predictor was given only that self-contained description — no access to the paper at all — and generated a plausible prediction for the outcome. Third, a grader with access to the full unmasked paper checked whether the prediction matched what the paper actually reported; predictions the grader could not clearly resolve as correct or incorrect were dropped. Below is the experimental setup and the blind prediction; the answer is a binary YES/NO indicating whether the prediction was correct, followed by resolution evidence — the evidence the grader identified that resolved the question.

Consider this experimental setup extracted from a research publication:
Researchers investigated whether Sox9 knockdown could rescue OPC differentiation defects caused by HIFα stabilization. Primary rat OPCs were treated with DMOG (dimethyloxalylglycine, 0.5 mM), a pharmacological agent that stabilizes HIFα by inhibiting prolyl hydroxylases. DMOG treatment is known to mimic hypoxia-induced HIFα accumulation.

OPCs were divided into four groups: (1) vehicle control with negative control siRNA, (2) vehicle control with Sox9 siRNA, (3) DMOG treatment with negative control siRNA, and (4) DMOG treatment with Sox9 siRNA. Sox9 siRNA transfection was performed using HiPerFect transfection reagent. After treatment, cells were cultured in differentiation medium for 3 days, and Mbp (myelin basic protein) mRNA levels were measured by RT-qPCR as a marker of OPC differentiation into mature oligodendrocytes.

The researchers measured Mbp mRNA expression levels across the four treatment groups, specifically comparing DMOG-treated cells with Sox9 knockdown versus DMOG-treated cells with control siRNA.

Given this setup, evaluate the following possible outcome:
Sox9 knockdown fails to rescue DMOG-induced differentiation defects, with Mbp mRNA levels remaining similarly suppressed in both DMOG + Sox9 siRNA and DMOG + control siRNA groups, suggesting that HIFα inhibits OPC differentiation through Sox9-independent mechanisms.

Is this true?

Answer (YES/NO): NO